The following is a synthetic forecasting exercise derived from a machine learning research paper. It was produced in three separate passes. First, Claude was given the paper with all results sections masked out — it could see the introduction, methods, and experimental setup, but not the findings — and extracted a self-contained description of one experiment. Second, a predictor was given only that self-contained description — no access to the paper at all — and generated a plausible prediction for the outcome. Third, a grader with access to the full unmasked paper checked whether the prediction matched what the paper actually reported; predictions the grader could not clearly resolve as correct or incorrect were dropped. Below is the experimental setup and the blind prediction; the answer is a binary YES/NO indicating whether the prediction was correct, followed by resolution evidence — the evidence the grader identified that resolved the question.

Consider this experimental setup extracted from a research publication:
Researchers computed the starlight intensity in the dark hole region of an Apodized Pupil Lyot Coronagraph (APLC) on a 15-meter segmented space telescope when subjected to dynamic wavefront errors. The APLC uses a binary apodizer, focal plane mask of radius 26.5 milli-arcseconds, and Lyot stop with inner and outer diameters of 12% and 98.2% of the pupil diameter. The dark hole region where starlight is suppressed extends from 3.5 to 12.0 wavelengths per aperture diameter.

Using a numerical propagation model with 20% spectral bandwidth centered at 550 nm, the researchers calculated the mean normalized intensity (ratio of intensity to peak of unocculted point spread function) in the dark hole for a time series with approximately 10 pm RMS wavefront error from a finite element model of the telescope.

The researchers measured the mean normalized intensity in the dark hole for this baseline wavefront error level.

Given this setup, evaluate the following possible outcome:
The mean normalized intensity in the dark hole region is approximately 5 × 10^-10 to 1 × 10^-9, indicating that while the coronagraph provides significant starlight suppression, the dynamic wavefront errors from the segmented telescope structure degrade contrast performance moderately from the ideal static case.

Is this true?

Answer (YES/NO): NO